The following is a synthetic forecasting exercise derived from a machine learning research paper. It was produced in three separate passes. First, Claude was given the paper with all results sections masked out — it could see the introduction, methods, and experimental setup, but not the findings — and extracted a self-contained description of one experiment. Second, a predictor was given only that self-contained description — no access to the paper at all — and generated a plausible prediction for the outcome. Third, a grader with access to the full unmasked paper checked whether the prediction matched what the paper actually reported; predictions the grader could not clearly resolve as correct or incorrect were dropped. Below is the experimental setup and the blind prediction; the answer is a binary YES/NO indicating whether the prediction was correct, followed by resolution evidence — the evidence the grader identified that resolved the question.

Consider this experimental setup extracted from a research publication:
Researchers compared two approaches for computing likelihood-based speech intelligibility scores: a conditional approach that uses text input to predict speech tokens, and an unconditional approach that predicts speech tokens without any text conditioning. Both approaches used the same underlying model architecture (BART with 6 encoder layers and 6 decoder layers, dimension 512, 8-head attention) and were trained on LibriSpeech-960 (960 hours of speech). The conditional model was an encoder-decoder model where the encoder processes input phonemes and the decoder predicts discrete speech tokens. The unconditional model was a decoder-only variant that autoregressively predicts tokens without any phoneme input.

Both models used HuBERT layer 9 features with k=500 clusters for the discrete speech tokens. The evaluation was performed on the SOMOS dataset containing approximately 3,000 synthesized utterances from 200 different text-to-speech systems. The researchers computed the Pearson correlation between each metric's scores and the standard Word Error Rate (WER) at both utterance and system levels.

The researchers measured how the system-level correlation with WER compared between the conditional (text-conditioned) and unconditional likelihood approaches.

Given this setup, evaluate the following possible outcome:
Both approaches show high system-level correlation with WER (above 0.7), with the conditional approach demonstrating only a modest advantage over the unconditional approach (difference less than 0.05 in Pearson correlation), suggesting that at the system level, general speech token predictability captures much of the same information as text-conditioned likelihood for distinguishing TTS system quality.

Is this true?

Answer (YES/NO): NO